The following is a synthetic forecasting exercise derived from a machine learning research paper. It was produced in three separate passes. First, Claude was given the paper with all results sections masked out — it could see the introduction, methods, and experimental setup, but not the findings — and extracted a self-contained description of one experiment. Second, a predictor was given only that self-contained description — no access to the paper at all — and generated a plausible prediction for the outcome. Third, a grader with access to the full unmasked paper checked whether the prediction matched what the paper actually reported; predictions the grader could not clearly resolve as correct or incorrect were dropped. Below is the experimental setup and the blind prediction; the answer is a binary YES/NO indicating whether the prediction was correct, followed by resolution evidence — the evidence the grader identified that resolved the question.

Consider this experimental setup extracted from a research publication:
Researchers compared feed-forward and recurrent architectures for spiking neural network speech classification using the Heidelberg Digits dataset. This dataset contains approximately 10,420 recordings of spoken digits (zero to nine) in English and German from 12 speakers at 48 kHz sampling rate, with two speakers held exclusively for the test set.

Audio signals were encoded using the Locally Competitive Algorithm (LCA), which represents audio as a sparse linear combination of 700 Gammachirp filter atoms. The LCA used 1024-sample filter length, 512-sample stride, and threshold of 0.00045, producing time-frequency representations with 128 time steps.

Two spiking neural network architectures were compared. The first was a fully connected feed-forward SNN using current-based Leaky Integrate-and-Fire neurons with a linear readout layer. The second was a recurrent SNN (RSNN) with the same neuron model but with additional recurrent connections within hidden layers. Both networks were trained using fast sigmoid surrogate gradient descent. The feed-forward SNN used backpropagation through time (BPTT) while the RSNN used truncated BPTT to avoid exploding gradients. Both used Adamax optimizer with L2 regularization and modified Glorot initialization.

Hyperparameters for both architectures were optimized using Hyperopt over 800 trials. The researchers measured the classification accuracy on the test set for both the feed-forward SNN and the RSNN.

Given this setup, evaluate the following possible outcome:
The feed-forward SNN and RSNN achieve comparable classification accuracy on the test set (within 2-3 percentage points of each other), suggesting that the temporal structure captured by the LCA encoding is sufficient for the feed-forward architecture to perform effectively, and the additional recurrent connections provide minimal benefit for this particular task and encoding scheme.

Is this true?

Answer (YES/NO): YES